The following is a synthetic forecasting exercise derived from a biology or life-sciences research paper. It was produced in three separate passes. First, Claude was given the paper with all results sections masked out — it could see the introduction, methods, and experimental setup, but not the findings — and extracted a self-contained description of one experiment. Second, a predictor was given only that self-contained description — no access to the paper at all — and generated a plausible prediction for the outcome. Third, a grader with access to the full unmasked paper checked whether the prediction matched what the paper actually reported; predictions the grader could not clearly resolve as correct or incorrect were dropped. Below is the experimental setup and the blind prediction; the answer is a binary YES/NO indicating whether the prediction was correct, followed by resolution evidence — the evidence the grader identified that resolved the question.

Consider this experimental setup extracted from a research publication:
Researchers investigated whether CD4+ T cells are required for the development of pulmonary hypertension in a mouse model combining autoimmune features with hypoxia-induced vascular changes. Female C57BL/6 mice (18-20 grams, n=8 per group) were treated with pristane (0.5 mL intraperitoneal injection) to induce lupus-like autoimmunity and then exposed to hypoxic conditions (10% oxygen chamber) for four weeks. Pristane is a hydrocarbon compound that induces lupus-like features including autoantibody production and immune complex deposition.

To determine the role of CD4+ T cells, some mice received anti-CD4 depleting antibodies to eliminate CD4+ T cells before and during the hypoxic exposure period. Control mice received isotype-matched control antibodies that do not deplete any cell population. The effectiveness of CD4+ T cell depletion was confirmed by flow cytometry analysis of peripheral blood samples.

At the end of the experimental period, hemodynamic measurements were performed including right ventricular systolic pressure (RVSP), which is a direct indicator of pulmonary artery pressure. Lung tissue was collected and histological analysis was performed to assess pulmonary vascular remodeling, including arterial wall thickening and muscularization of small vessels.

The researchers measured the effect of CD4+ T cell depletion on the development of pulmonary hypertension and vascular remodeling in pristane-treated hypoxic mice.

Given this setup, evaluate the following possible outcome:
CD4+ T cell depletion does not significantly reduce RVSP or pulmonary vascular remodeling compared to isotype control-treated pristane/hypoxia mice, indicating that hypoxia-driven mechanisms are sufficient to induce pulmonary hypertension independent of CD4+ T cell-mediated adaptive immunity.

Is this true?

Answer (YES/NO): NO